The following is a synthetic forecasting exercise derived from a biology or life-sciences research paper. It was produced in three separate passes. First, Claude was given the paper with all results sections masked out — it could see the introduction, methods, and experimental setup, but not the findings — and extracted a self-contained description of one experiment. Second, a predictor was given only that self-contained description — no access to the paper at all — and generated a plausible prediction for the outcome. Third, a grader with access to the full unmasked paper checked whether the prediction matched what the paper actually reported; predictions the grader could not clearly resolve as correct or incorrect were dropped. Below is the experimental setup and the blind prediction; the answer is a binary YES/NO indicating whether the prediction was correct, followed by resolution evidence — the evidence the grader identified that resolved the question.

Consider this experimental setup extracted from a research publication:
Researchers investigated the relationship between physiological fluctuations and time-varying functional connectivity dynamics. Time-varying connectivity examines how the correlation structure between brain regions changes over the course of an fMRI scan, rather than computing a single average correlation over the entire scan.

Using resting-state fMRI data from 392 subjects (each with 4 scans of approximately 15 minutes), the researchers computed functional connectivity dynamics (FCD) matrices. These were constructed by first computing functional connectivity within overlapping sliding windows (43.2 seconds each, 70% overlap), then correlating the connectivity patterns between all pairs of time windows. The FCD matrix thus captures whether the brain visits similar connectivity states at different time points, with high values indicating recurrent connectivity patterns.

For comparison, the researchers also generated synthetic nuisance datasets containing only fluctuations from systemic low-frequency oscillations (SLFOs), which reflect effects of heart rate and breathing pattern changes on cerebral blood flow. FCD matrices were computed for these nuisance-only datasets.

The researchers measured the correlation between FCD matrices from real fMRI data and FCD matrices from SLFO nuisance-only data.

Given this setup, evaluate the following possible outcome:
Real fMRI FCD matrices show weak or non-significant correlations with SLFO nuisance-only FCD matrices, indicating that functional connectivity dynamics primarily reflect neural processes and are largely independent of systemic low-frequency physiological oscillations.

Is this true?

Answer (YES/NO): NO